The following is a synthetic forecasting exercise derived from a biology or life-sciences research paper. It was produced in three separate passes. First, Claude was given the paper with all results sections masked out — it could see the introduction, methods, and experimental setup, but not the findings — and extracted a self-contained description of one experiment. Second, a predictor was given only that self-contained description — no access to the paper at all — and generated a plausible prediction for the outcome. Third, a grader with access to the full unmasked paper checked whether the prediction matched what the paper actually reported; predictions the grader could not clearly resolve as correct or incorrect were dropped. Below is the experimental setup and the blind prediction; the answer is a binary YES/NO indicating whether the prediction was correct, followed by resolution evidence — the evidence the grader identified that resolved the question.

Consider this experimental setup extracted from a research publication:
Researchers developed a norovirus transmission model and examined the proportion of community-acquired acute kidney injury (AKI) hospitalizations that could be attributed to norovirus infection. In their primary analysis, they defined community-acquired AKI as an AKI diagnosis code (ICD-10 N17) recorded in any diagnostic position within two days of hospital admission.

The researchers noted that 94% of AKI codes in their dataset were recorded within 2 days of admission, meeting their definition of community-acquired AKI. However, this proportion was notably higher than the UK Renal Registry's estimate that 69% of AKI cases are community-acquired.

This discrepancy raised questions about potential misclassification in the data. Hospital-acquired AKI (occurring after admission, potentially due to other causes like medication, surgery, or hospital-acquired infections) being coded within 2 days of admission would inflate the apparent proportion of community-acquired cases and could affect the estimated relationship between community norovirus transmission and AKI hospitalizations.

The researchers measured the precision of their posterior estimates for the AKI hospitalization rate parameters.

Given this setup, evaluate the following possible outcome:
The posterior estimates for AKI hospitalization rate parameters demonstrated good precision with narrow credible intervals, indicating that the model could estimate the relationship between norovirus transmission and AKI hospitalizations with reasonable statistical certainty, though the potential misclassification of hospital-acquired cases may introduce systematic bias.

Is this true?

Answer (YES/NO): NO